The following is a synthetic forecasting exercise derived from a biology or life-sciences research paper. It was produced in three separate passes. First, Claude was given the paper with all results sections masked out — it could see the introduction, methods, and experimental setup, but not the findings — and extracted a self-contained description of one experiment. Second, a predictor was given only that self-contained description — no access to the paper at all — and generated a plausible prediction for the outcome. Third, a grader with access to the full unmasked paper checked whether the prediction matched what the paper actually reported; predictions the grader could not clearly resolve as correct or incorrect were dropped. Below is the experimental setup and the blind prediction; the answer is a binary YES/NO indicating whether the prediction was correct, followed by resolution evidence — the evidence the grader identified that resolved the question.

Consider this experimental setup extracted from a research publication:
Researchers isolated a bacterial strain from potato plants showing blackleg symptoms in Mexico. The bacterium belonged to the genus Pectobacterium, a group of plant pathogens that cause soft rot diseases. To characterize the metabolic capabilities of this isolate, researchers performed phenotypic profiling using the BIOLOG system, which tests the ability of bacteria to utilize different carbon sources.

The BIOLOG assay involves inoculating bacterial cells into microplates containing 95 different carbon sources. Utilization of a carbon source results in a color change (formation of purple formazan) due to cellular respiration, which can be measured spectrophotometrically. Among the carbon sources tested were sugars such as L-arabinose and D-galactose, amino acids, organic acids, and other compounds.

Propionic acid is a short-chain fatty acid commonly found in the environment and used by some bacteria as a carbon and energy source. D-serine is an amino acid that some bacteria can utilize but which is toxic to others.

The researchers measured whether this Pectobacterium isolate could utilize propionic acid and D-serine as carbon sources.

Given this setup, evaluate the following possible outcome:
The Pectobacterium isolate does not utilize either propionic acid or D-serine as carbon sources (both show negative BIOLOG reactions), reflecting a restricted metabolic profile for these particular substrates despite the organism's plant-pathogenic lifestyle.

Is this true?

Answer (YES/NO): YES